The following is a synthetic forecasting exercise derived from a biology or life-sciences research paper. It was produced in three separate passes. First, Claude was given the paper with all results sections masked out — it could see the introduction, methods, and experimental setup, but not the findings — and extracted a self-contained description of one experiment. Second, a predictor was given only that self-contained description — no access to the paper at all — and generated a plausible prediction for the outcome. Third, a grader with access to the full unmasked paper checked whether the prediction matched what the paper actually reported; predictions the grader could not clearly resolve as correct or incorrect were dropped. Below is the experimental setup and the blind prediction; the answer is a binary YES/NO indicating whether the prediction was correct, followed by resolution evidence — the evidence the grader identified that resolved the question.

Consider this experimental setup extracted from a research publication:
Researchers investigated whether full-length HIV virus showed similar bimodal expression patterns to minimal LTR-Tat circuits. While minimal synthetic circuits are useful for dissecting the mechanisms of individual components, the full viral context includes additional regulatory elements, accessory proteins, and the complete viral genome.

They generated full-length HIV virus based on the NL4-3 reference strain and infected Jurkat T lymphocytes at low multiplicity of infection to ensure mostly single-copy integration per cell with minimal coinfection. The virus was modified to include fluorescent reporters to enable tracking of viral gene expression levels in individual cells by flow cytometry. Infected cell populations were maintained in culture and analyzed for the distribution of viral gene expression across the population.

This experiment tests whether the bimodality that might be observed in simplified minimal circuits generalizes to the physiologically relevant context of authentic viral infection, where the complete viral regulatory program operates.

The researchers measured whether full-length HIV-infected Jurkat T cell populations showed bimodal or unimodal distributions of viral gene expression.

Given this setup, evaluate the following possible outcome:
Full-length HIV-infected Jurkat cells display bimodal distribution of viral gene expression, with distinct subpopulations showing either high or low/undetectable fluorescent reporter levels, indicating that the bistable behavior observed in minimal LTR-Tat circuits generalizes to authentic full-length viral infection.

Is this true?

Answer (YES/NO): NO